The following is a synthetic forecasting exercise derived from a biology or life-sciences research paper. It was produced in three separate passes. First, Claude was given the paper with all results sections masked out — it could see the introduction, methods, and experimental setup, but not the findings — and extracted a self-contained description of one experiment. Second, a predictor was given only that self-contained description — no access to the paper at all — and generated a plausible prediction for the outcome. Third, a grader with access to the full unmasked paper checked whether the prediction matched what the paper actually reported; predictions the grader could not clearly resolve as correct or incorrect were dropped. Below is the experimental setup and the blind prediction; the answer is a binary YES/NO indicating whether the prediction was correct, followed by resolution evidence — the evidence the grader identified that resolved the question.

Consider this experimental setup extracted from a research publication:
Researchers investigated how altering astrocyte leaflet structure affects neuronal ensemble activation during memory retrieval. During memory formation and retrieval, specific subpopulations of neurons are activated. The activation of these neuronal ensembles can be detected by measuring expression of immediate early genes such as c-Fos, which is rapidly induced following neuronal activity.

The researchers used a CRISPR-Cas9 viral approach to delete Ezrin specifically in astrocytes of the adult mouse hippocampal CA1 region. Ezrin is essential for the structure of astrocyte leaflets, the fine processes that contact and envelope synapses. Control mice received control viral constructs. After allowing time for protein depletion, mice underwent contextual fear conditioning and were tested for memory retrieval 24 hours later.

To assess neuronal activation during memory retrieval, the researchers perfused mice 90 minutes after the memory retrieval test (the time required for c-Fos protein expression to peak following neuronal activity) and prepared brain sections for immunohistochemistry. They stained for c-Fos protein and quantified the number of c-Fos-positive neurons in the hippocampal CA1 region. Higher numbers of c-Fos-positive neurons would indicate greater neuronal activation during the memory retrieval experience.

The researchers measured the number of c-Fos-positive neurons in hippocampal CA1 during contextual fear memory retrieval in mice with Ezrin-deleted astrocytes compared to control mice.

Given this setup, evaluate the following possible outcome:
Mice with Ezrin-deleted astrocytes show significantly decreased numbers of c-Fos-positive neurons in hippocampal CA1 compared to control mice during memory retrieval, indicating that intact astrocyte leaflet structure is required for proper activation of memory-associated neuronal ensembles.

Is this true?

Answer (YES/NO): NO